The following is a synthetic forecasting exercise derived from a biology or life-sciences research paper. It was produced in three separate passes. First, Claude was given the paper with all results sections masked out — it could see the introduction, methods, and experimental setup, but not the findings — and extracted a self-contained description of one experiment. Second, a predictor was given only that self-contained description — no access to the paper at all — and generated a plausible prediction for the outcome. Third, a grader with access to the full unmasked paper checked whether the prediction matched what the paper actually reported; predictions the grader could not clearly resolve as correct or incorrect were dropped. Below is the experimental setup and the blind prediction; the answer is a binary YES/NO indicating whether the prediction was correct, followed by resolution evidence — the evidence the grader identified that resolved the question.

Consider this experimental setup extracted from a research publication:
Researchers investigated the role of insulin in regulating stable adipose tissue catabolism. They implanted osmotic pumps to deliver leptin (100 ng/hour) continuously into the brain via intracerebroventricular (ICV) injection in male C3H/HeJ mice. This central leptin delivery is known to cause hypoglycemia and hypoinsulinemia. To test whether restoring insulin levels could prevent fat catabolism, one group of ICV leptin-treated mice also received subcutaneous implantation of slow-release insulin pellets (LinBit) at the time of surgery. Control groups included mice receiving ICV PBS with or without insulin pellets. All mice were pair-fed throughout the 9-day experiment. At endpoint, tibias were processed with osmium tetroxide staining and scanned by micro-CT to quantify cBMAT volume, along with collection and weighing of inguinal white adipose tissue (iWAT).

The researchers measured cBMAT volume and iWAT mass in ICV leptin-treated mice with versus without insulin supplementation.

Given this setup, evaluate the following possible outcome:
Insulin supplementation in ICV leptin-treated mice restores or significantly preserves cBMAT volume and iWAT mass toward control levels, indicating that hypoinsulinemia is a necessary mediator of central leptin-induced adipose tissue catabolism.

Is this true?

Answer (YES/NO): NO